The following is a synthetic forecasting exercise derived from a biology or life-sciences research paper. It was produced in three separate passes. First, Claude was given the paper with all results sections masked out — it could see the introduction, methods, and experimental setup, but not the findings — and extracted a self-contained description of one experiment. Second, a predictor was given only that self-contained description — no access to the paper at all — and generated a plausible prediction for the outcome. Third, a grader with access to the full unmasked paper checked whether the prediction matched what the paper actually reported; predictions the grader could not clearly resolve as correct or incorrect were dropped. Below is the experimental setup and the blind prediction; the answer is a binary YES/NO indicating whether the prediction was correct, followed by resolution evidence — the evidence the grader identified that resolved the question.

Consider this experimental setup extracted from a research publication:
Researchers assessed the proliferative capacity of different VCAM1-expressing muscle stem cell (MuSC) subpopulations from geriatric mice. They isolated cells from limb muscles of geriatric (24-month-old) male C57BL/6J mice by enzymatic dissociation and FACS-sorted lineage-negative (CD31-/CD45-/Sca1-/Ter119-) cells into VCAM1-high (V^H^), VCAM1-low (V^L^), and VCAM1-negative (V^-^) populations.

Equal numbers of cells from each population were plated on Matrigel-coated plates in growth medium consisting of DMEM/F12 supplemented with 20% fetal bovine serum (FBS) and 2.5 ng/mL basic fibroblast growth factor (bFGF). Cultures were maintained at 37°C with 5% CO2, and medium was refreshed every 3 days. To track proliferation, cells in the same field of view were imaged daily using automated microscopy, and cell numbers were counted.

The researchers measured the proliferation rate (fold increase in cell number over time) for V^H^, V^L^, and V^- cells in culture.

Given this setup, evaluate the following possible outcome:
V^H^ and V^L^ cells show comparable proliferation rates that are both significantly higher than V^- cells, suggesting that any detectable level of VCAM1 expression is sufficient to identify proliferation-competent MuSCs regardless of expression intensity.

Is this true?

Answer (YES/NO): NO